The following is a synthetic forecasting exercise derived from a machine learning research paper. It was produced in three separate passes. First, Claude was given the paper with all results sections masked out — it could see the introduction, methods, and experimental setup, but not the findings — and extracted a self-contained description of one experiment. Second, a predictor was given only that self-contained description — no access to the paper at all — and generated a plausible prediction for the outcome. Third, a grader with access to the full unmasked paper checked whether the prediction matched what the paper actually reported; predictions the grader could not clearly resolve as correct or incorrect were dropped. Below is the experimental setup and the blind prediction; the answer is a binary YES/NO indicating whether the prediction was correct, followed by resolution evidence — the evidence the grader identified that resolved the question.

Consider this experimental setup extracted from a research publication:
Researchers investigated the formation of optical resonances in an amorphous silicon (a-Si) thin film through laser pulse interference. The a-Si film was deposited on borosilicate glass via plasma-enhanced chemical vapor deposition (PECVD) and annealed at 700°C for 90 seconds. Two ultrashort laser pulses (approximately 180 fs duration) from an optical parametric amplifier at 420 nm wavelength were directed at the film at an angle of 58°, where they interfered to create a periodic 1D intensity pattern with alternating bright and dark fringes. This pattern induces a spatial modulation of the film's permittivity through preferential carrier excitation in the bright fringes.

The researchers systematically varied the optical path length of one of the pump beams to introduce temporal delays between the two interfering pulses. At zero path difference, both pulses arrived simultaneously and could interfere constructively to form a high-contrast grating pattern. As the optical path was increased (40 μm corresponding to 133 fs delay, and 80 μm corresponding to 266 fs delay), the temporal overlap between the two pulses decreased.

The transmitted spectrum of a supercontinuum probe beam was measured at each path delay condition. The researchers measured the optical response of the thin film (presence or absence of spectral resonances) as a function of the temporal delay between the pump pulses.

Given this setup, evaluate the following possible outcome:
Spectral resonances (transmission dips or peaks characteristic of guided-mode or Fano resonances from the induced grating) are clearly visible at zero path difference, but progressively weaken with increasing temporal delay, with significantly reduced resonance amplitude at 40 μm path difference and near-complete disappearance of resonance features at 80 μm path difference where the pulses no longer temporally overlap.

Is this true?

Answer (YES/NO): YES